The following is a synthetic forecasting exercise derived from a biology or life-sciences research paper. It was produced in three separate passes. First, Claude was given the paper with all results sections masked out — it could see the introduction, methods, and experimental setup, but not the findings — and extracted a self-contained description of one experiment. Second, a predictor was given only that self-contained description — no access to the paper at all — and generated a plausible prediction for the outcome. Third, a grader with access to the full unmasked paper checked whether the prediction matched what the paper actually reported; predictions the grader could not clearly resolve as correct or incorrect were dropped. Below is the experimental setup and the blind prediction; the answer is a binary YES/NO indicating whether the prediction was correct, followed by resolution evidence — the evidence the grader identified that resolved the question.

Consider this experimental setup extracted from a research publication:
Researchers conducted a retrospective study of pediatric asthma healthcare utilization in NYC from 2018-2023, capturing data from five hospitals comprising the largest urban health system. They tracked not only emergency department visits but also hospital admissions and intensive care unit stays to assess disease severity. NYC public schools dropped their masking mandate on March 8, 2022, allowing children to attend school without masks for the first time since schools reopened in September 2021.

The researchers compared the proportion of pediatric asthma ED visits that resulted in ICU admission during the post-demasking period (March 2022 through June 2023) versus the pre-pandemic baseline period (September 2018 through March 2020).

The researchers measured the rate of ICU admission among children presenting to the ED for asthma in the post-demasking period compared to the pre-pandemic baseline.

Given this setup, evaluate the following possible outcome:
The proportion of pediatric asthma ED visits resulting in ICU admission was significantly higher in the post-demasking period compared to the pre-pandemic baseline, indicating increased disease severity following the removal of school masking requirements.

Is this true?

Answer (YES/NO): YES